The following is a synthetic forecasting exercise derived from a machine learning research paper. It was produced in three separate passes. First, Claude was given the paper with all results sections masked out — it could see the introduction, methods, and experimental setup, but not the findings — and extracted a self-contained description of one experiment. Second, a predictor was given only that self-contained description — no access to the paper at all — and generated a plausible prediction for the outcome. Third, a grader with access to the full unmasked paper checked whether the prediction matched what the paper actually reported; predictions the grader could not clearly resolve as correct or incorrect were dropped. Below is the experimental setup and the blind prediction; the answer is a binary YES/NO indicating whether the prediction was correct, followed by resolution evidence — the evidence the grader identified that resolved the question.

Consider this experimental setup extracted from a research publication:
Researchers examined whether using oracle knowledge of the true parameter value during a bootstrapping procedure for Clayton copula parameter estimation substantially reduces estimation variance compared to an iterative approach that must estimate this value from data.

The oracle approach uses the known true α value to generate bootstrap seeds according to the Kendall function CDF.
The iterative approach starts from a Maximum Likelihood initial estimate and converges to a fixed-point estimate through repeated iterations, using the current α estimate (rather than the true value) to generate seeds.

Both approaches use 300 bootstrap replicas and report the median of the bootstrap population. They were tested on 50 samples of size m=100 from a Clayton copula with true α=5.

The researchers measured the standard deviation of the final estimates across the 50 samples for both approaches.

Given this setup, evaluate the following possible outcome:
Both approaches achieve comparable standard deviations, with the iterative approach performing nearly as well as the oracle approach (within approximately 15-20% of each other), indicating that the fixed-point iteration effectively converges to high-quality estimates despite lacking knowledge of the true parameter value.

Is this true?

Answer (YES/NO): NO